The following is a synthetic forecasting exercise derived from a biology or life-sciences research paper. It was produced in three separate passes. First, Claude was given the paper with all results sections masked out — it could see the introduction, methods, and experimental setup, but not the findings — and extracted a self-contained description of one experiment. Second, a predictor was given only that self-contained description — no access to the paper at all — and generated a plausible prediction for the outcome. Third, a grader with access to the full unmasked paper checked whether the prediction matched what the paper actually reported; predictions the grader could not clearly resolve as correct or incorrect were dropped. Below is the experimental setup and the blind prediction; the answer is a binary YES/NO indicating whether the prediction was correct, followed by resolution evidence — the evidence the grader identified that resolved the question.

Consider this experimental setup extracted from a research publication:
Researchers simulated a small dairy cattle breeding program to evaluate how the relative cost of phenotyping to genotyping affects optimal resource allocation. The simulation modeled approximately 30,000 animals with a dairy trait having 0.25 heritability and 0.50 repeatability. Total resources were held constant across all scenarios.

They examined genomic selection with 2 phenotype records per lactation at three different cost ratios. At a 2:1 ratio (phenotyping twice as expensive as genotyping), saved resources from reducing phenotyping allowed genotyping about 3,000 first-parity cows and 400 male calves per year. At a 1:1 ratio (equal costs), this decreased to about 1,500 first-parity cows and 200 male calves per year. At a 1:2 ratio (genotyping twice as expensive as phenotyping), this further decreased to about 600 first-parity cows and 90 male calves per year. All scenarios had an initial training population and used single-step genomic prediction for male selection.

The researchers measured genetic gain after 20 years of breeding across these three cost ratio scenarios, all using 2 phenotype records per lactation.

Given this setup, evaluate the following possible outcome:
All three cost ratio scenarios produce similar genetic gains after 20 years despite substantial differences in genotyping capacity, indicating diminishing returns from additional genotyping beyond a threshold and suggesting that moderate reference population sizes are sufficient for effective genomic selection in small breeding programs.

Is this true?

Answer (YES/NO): YES